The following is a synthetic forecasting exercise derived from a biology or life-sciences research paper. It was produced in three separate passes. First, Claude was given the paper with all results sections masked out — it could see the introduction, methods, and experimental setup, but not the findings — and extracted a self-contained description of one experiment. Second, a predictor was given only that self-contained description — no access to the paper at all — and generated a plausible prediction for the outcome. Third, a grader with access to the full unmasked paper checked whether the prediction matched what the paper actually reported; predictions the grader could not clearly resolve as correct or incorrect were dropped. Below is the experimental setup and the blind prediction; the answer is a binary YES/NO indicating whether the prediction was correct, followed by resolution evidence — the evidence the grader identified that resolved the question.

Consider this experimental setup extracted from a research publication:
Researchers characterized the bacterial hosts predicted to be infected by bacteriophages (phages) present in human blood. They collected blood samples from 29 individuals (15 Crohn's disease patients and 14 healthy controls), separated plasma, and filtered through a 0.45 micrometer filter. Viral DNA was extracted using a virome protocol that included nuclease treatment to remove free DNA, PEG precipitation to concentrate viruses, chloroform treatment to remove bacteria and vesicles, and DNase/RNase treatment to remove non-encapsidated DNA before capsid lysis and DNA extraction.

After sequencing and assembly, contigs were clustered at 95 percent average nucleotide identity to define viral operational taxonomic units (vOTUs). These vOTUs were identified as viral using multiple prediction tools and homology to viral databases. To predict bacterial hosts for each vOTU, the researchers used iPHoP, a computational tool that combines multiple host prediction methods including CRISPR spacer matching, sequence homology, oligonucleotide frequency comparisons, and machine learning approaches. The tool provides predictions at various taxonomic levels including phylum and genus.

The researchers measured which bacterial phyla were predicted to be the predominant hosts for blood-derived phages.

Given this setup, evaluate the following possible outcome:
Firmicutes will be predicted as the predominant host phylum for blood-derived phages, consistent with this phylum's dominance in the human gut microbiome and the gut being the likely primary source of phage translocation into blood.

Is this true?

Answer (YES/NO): NO